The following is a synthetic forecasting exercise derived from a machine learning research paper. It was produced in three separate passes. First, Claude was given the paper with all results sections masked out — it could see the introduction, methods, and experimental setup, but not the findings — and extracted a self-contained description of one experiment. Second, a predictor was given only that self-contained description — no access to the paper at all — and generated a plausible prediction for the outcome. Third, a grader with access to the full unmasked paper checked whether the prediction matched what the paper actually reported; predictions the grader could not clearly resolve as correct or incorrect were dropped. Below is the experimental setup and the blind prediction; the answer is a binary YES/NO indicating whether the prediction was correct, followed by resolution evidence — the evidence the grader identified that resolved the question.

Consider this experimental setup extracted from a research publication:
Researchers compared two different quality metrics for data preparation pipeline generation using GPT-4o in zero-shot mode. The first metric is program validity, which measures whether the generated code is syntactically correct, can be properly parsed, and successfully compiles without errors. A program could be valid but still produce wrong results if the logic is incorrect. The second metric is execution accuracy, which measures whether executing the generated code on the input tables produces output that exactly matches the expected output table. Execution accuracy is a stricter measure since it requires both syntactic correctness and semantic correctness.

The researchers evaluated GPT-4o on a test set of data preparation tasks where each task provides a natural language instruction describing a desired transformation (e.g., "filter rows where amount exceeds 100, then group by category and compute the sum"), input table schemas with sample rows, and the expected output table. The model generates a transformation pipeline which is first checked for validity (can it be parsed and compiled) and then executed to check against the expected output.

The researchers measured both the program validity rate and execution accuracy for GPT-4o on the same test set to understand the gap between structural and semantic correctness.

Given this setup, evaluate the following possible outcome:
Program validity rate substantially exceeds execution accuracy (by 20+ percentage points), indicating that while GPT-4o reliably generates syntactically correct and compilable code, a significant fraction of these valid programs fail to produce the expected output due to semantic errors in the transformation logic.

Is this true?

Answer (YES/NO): NO